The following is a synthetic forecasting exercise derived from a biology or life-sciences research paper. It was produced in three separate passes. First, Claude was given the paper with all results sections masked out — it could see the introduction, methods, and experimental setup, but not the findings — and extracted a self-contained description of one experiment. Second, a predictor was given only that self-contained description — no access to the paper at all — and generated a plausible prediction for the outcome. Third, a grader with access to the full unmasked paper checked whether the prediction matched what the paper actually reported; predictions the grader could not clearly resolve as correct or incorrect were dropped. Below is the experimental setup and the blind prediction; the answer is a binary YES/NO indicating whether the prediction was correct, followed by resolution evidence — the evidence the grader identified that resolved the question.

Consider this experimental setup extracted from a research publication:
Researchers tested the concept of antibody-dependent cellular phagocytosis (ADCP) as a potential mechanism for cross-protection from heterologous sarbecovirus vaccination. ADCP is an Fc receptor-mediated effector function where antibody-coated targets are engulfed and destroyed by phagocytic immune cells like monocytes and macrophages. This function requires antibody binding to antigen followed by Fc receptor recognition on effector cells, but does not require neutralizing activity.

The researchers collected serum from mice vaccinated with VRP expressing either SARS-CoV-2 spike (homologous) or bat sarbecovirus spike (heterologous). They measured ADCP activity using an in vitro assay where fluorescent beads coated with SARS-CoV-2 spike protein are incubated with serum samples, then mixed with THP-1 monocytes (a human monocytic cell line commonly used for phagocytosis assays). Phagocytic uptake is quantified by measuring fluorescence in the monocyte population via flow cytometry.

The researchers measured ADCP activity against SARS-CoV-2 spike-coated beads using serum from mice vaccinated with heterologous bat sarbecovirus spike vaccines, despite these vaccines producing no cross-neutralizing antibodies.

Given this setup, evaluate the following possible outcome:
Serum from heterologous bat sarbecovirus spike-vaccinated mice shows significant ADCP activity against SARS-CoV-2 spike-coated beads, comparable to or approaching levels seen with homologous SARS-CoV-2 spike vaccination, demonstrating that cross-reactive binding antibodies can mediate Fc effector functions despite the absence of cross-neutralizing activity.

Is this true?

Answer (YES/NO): YES